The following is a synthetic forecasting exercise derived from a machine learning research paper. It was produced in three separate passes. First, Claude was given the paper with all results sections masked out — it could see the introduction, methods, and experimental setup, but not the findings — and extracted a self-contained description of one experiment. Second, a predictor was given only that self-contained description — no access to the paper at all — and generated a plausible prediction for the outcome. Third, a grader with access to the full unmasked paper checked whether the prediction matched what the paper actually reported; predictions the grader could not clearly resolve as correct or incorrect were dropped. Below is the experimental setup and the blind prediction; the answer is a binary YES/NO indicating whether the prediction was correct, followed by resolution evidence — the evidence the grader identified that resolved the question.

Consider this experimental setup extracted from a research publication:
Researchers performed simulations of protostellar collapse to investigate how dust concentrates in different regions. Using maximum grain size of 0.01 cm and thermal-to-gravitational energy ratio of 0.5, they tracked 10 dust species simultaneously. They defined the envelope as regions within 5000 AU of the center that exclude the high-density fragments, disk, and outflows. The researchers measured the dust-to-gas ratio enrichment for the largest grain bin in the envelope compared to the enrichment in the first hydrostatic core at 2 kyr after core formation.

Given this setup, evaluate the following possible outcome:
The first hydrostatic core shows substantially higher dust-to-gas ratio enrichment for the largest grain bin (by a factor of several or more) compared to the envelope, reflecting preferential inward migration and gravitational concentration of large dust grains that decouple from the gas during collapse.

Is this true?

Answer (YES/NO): NO